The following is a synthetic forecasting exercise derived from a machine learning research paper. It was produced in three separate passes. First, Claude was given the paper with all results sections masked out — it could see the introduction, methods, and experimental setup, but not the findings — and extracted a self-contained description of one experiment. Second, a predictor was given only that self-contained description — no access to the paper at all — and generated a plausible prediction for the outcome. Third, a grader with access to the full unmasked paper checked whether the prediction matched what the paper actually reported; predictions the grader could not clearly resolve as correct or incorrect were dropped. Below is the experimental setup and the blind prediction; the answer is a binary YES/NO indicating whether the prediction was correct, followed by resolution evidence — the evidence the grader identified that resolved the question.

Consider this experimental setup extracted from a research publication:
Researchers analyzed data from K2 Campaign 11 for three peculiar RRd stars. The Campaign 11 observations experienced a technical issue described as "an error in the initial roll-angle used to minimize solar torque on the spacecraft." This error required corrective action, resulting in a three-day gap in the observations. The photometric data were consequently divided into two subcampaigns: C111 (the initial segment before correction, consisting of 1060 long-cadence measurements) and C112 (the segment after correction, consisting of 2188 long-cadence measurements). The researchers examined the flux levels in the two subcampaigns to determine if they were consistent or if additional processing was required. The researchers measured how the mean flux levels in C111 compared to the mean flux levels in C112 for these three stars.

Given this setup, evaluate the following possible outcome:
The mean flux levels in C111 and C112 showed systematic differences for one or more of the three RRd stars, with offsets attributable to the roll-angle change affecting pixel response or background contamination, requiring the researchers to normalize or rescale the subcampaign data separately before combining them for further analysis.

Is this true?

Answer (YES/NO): YES